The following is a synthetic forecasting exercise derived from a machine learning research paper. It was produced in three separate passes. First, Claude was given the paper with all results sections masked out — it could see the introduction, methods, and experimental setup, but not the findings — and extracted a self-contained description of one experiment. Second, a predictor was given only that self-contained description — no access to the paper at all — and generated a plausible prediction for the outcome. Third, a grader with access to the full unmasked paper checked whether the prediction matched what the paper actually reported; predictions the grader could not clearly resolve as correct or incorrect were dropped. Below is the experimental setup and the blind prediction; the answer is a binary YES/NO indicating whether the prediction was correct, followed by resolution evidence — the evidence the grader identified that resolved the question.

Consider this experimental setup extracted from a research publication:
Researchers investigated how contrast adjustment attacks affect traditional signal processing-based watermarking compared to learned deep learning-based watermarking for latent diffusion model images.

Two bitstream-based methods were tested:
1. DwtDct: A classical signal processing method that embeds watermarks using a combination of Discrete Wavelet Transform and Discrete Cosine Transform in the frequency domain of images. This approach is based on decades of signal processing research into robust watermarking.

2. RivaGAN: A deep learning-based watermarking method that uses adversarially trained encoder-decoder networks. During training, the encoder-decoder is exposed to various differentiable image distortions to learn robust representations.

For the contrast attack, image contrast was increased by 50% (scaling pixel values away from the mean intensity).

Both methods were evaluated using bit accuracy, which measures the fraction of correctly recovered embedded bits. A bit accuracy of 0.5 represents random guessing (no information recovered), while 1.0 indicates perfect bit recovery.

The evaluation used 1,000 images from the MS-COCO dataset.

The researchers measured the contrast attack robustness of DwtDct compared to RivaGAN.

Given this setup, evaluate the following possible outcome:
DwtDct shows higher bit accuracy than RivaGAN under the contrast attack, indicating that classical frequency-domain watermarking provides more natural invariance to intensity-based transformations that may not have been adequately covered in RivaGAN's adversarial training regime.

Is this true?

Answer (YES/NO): NO